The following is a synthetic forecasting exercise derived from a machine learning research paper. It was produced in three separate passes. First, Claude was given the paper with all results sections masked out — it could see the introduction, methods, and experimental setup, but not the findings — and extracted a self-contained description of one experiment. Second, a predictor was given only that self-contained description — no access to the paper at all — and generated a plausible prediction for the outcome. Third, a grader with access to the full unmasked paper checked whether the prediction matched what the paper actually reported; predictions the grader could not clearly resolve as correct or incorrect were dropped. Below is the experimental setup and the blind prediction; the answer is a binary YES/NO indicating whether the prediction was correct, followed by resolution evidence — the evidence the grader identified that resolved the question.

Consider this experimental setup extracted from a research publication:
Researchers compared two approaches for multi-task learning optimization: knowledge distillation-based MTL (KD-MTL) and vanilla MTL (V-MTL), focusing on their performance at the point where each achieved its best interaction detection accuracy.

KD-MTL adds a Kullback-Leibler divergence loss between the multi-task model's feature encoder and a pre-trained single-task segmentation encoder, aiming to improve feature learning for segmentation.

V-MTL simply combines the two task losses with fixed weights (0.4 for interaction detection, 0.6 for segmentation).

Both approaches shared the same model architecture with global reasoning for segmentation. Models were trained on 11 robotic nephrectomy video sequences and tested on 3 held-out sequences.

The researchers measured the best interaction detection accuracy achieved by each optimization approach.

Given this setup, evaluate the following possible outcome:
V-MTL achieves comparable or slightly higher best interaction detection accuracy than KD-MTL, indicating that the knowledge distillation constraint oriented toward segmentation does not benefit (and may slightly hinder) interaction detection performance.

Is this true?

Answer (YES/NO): NO